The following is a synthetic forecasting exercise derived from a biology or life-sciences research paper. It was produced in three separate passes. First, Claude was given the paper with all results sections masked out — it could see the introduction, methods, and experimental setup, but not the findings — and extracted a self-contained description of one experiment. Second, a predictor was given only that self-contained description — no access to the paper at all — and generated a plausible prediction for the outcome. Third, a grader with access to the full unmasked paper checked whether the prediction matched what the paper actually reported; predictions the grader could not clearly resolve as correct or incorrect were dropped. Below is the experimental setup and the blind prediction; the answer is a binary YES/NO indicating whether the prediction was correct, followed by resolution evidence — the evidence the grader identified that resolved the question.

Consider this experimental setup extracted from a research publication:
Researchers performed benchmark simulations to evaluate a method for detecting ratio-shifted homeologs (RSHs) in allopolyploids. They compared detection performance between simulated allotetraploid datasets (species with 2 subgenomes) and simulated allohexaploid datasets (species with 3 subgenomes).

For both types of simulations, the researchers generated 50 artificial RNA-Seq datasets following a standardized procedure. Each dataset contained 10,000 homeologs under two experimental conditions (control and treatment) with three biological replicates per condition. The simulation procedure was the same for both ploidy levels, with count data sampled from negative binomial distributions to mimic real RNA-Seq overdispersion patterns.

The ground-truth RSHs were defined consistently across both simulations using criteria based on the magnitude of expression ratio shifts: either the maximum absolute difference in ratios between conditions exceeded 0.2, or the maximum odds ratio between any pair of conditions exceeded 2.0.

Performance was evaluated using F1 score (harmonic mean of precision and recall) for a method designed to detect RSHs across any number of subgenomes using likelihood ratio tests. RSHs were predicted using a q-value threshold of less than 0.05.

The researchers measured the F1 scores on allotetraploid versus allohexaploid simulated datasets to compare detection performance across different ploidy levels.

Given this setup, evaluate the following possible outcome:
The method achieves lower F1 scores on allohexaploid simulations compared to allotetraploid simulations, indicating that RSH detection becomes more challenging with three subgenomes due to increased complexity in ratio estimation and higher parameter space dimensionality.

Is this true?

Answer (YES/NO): NO